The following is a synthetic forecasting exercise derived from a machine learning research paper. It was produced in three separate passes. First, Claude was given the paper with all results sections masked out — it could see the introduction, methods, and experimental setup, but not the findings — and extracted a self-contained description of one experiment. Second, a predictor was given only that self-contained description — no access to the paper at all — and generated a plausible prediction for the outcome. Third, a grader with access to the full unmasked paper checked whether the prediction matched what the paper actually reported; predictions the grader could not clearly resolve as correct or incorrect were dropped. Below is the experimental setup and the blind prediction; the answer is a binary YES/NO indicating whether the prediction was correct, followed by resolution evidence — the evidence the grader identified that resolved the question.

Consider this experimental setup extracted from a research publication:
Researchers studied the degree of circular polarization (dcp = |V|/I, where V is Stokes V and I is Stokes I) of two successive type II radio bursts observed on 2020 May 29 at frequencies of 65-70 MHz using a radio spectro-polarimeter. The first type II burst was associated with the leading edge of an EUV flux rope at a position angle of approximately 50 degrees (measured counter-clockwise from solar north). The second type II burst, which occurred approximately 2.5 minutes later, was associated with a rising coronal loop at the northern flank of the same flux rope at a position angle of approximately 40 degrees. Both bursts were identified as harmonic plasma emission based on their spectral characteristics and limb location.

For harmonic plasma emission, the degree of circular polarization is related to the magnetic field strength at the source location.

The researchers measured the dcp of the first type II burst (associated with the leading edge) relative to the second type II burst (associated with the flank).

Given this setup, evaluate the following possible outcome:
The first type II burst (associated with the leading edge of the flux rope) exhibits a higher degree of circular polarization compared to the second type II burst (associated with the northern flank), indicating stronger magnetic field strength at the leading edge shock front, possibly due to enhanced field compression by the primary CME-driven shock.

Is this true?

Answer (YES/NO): YES